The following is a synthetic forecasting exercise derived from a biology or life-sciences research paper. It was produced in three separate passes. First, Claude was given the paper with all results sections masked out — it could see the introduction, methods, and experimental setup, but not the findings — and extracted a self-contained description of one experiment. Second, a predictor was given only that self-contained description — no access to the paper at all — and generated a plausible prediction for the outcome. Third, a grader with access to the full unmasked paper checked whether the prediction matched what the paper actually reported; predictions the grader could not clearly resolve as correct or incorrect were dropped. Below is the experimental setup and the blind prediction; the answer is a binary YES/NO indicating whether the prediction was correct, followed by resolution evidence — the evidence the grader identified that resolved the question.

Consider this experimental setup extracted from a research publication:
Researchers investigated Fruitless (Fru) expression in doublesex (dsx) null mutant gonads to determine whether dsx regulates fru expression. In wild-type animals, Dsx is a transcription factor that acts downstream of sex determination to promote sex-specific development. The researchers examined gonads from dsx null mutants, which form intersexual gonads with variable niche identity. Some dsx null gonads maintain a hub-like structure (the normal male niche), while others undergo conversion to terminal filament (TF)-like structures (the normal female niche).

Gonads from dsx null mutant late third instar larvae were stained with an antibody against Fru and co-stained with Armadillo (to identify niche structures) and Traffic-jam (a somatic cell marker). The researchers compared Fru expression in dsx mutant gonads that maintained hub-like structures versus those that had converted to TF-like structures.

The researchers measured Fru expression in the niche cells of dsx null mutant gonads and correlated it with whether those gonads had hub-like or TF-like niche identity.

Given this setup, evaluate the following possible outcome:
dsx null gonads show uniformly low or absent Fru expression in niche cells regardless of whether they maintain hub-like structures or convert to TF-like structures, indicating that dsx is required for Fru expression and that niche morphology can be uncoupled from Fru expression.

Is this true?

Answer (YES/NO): NO